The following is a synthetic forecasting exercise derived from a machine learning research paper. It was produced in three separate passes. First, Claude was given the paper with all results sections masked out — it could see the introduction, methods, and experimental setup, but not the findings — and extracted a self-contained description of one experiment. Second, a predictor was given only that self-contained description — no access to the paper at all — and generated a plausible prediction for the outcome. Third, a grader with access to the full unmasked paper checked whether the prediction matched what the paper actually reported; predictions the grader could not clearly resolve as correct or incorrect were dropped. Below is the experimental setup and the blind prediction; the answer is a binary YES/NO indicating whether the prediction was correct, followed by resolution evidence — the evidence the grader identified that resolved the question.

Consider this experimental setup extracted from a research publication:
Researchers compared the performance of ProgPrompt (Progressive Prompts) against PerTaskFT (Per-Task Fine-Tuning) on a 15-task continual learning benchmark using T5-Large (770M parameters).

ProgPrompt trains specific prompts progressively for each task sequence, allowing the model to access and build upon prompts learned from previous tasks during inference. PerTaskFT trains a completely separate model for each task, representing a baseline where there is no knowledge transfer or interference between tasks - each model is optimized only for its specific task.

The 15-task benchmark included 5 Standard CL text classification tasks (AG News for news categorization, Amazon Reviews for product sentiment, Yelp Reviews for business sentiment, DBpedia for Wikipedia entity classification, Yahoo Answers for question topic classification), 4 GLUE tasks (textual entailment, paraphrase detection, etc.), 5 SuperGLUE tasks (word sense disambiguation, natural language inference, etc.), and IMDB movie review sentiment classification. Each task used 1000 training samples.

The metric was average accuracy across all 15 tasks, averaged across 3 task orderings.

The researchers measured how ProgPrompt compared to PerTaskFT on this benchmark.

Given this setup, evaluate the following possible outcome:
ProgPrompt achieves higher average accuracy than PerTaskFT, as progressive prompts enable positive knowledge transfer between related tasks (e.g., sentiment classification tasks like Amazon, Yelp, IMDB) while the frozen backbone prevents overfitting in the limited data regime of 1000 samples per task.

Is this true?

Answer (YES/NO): NO